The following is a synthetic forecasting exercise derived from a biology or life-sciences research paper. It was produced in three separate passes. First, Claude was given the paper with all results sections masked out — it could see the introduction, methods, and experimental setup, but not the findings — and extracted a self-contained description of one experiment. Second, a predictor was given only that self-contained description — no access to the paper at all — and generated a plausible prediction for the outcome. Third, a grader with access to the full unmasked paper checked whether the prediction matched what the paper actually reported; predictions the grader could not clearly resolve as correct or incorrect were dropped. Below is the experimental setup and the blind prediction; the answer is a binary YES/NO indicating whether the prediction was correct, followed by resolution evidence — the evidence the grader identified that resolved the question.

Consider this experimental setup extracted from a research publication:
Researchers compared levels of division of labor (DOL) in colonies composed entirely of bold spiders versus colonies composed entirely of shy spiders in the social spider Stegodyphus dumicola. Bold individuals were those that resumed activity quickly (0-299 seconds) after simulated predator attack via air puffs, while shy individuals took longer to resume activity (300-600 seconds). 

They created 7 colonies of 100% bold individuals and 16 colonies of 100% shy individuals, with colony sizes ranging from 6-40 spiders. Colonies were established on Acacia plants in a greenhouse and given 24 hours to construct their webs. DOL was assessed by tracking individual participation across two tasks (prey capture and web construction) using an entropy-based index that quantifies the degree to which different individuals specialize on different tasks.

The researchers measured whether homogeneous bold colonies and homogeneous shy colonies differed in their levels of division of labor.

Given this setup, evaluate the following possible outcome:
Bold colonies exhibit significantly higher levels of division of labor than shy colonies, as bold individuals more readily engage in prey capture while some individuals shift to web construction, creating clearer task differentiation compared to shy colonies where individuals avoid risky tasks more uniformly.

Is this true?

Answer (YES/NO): NO